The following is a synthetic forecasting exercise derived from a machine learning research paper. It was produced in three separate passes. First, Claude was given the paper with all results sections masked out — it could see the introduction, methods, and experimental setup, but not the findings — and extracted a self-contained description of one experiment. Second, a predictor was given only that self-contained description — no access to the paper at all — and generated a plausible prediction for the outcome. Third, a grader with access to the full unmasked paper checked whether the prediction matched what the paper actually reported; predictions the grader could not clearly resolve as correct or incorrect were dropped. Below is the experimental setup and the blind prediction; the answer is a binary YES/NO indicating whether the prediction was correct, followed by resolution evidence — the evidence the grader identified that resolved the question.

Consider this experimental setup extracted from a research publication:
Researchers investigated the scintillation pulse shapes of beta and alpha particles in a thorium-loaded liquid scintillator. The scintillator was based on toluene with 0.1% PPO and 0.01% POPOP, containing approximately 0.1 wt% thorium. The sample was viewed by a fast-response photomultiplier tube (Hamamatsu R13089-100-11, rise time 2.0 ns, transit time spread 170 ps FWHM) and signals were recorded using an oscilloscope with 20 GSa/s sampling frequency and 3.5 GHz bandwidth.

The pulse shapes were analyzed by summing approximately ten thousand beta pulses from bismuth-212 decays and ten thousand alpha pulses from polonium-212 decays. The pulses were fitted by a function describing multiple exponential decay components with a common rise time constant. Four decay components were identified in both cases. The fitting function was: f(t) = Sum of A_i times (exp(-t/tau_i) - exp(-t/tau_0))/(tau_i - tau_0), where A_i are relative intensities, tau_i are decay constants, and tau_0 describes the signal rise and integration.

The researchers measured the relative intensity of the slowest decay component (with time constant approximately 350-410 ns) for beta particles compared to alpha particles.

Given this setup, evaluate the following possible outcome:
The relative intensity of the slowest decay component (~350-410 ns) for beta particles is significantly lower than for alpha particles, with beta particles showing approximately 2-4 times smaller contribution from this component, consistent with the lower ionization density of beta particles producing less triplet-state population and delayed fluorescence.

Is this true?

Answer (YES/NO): NO